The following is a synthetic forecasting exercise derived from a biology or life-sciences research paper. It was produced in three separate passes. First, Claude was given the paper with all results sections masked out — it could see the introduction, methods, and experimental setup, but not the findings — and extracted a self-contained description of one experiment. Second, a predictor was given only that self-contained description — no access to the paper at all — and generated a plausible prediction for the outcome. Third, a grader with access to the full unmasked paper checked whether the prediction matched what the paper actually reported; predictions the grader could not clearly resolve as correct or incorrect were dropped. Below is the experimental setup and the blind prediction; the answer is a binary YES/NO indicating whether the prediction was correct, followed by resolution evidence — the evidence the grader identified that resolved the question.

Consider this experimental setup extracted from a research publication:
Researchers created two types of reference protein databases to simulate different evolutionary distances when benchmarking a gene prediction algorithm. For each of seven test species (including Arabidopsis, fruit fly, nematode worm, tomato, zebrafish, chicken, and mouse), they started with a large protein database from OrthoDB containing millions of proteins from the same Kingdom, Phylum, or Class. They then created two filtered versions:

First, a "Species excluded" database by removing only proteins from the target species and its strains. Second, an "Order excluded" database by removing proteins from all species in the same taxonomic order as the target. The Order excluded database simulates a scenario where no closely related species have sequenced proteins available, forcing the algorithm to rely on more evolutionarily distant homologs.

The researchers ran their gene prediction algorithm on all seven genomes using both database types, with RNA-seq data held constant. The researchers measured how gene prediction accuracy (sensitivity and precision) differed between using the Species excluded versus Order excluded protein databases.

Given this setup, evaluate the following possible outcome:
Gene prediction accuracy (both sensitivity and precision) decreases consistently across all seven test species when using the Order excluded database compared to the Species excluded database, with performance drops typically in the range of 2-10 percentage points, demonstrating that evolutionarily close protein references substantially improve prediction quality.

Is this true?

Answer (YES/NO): NO